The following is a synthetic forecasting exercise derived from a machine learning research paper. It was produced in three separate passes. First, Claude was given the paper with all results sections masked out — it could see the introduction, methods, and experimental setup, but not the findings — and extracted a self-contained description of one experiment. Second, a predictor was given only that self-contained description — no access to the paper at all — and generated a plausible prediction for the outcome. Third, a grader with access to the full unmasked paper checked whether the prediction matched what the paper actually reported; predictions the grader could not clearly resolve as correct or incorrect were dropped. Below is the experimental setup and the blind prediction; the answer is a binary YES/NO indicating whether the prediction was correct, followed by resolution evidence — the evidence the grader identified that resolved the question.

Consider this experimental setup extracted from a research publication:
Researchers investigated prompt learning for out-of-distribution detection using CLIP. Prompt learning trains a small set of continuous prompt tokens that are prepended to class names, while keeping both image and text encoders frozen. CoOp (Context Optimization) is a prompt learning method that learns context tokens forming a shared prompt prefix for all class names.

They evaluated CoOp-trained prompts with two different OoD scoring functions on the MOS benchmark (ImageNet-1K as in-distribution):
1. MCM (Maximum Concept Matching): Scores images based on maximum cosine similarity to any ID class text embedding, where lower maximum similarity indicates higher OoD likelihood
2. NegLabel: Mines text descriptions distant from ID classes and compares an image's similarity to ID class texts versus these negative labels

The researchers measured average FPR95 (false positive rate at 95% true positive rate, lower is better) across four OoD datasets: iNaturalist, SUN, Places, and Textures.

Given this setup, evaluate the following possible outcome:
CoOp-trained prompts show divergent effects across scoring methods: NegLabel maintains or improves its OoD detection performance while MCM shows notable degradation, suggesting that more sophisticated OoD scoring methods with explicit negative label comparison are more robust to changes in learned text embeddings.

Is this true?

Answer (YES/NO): NO